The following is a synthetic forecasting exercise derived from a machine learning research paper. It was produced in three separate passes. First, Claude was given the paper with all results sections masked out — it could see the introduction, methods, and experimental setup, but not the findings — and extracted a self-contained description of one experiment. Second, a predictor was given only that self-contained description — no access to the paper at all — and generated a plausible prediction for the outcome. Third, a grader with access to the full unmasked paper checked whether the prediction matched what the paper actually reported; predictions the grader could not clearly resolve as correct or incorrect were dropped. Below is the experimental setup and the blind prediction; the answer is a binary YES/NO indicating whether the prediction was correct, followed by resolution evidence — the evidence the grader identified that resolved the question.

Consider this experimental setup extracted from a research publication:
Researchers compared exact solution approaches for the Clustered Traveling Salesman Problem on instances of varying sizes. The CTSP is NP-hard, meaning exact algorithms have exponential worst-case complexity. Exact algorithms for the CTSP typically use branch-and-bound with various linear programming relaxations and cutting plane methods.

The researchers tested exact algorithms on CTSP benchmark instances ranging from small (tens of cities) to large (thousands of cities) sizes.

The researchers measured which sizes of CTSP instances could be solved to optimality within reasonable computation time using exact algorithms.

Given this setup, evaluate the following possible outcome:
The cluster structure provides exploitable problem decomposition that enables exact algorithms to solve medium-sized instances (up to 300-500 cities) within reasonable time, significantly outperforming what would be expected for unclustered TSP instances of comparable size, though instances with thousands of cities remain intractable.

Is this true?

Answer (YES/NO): NO